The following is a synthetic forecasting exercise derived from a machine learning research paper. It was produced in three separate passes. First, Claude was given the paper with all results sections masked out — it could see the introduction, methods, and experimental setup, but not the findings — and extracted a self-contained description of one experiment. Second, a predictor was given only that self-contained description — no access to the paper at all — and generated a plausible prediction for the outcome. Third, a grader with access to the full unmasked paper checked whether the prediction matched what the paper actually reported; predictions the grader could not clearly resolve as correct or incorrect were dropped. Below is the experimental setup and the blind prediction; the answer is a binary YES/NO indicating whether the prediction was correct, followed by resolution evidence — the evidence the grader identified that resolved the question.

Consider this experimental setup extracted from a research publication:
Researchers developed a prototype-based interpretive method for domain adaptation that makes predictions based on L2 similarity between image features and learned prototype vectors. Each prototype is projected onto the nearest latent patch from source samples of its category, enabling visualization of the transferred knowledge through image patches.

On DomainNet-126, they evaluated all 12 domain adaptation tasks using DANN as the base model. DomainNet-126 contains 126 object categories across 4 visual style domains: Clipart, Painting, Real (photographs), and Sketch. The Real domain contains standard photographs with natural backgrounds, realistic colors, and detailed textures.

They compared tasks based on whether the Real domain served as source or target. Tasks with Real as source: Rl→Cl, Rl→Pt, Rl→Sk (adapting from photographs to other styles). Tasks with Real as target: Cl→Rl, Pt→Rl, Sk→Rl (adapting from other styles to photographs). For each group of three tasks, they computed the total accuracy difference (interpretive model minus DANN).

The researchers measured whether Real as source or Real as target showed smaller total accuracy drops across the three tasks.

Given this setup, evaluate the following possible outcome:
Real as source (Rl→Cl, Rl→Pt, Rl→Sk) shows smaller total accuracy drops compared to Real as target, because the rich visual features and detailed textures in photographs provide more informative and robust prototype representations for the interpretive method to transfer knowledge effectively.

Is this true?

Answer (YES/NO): NO